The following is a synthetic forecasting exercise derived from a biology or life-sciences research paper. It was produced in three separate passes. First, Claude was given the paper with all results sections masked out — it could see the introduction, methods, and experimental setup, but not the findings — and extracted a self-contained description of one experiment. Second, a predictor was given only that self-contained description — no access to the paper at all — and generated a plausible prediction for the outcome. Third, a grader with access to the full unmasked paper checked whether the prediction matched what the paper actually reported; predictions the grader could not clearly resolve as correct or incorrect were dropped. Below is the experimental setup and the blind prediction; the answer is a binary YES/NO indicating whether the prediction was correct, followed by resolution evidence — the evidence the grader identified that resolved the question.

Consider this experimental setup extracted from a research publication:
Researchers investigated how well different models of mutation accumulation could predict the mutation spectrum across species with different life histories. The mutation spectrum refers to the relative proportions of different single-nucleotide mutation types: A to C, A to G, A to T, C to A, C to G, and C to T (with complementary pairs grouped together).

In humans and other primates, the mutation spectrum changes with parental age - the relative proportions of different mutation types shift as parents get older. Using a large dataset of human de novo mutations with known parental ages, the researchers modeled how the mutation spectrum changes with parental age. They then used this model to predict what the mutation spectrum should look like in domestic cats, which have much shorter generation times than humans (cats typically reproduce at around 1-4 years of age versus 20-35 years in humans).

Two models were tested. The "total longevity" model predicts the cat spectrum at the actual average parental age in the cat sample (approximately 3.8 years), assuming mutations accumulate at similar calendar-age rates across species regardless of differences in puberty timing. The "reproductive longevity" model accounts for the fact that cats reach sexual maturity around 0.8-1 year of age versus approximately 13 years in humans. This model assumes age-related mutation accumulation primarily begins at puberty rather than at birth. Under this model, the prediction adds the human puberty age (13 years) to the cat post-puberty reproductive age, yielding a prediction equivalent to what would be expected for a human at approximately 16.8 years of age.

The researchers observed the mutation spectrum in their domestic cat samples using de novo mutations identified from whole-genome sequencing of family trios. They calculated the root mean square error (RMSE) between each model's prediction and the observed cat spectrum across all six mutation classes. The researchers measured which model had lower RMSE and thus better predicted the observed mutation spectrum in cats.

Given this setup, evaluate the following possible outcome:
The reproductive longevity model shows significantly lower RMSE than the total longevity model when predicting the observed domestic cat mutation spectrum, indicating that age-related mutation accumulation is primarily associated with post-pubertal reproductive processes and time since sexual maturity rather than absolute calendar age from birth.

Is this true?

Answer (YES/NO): NO